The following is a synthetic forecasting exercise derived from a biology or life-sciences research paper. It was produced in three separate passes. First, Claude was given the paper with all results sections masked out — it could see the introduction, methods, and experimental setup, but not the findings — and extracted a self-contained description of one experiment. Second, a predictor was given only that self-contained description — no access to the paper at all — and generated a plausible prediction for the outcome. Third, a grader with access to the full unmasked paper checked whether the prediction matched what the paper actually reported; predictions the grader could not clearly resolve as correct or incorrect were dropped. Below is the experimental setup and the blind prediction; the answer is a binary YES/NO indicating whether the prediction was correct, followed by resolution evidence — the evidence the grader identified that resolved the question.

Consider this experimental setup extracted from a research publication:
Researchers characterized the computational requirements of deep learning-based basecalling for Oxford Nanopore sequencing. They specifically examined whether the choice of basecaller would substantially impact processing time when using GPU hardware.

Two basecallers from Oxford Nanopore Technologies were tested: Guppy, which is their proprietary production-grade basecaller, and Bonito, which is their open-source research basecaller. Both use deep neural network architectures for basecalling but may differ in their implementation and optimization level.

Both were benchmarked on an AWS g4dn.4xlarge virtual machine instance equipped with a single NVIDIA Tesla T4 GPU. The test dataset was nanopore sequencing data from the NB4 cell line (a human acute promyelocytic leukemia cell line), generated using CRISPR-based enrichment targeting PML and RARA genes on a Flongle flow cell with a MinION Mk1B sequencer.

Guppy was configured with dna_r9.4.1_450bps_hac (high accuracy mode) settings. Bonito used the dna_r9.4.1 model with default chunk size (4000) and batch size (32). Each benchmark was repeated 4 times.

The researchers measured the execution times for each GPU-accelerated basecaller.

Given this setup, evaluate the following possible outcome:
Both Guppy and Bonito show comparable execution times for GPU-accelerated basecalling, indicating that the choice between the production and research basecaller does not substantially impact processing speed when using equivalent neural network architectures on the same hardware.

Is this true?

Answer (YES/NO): NO